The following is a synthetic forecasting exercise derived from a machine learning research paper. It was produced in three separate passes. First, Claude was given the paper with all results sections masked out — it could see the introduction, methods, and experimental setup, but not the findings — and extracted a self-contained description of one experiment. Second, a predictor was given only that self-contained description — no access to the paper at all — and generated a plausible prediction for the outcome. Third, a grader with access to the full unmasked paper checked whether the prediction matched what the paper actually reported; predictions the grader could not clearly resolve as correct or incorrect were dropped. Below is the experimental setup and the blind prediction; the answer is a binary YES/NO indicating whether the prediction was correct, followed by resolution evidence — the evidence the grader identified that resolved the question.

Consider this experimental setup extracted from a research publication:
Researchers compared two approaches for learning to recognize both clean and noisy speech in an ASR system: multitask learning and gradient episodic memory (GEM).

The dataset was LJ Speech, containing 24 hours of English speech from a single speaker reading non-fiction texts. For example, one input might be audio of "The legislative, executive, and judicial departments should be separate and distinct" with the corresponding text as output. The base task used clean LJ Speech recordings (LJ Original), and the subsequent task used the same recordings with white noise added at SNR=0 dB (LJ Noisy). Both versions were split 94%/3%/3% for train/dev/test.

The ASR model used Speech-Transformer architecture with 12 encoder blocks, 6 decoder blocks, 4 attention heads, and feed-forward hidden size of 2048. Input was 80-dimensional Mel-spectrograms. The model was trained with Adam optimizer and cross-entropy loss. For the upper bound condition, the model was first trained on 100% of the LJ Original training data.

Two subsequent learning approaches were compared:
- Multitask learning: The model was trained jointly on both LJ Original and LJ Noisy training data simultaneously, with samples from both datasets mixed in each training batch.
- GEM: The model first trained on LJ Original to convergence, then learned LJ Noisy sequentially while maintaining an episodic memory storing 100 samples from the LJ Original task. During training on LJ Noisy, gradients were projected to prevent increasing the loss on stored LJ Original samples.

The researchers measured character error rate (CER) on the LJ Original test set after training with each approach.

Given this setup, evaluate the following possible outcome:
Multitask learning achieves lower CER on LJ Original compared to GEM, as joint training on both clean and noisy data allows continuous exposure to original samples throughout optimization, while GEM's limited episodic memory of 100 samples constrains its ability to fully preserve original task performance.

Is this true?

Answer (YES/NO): YES